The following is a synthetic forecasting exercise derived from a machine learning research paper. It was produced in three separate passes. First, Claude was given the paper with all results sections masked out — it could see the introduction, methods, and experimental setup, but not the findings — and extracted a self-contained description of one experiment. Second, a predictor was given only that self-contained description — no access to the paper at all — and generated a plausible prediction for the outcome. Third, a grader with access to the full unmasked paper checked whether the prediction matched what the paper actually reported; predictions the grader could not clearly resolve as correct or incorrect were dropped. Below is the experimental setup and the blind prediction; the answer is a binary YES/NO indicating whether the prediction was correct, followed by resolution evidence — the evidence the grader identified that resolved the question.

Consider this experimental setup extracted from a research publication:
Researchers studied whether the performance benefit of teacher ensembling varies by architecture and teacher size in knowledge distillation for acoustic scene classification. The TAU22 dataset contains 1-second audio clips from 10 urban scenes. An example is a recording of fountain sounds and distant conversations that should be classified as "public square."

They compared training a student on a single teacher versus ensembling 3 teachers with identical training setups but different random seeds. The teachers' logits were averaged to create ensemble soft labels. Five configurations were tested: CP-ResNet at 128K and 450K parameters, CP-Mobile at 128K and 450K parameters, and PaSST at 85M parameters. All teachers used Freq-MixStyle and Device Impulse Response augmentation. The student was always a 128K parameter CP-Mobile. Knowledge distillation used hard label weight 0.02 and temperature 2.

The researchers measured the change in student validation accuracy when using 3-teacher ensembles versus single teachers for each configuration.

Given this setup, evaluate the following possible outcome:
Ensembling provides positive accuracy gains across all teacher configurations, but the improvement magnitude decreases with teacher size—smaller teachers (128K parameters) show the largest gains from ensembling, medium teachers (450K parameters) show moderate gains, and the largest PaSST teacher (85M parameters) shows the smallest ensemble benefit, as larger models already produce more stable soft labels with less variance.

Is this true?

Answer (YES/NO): NO